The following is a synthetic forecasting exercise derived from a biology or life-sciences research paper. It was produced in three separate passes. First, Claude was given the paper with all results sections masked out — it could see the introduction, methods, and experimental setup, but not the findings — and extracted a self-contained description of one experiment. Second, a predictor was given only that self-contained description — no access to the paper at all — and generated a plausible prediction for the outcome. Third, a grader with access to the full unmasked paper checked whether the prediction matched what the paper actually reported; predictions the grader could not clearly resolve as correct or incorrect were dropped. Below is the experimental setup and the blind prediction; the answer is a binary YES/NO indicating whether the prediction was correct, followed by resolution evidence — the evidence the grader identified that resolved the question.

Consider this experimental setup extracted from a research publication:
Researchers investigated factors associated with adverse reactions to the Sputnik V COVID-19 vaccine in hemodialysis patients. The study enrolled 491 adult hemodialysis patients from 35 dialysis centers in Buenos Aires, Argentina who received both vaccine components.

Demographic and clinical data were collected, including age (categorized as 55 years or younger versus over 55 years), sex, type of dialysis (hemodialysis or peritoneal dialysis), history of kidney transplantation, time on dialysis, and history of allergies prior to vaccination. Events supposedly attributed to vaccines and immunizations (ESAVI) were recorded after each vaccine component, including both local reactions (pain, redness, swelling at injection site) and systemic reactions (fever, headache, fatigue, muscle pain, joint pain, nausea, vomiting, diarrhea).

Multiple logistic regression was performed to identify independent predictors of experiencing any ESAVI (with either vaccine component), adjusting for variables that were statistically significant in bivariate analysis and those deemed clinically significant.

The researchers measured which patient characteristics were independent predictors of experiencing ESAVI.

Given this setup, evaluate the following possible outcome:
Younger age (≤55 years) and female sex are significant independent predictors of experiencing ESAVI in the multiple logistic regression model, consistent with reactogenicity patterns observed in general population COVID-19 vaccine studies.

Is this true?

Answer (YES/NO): NO